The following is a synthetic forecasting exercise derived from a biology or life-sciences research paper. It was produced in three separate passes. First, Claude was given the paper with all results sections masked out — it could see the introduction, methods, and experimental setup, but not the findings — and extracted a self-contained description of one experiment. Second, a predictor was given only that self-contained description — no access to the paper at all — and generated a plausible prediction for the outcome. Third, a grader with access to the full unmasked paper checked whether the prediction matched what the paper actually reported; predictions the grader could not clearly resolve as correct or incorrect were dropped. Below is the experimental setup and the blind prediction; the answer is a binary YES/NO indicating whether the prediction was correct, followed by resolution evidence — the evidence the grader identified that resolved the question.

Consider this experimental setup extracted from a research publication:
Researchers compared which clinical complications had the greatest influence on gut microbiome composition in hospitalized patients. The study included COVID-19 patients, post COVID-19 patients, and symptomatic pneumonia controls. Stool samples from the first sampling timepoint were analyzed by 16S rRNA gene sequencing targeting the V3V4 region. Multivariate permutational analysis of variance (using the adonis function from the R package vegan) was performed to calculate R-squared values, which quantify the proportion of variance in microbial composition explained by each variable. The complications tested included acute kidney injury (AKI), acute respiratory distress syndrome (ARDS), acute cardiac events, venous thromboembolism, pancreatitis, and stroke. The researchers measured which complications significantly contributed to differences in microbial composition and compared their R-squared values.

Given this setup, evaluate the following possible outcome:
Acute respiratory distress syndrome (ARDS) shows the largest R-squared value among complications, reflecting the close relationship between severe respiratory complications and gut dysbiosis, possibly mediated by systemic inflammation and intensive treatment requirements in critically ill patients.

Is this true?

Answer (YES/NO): NO